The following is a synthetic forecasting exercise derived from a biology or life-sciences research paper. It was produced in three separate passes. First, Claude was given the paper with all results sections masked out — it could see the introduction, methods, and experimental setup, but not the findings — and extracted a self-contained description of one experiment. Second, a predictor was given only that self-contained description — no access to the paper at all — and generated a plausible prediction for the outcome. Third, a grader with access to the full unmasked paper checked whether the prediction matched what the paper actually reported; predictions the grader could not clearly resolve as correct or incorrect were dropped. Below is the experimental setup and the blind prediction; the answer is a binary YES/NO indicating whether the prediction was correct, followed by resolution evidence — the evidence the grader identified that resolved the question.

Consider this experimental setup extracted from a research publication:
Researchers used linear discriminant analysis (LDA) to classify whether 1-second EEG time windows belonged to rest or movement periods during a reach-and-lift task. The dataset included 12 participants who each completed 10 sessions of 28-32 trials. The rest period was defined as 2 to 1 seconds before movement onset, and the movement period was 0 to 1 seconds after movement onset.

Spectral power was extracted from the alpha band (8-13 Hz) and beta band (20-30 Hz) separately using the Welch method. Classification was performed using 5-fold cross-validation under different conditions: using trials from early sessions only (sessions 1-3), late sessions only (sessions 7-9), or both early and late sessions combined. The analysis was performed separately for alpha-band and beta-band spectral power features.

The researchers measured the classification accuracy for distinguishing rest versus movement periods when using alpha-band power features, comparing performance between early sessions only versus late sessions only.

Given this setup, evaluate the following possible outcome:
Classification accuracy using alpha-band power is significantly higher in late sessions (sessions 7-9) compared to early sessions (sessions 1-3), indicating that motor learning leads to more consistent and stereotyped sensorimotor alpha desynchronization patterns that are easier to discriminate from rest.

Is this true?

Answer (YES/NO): NO